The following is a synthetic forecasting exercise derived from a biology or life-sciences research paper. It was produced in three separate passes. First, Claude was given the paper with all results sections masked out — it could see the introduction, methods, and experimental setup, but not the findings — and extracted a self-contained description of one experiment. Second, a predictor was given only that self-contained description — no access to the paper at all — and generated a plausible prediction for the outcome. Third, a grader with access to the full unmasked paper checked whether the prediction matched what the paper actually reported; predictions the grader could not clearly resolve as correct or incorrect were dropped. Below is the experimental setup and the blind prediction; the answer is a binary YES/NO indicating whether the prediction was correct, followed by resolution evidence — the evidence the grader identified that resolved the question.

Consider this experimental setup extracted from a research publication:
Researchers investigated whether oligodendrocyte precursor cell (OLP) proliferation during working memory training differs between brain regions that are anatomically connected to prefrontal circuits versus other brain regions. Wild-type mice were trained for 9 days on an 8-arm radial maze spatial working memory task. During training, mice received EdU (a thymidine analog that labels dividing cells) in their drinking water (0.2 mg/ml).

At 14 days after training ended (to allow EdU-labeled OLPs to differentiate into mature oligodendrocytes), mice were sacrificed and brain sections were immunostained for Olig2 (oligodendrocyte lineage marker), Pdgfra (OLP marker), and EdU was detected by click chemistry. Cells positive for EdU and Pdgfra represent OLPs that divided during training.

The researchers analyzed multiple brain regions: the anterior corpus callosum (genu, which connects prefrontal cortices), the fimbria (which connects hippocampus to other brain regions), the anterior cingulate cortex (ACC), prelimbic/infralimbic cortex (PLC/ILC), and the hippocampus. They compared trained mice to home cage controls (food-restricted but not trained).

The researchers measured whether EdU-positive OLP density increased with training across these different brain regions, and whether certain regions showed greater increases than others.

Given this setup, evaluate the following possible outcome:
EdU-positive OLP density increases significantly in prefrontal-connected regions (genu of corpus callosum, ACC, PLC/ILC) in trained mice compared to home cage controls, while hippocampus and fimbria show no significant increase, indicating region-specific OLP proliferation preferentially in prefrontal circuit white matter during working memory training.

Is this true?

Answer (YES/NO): NO